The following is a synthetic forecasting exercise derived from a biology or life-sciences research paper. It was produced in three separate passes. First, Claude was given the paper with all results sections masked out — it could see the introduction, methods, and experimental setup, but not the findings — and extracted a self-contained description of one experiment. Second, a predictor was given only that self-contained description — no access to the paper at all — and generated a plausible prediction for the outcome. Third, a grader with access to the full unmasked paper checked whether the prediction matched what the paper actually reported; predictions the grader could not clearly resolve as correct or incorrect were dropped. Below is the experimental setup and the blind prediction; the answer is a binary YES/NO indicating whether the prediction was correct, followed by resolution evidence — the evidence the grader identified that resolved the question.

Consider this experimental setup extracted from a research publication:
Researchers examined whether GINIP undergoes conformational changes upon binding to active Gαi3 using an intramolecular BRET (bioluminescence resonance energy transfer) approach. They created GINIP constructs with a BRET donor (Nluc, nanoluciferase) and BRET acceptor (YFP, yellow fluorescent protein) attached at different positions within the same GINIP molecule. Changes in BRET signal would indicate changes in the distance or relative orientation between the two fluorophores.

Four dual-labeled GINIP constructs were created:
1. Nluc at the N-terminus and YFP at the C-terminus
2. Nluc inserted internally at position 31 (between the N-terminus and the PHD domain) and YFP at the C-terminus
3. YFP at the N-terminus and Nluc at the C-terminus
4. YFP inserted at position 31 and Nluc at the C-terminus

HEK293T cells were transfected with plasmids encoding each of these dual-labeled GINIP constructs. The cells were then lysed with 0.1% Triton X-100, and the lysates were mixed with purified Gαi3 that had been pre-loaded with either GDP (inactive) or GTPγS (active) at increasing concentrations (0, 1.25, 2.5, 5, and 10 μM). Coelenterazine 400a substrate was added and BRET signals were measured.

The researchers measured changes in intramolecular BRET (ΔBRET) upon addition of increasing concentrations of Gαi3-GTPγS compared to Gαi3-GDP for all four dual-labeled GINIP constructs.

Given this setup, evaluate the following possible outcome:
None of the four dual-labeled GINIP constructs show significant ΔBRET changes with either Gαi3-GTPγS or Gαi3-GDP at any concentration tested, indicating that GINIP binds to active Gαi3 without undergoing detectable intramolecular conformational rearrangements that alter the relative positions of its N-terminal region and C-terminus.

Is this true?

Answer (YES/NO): NO